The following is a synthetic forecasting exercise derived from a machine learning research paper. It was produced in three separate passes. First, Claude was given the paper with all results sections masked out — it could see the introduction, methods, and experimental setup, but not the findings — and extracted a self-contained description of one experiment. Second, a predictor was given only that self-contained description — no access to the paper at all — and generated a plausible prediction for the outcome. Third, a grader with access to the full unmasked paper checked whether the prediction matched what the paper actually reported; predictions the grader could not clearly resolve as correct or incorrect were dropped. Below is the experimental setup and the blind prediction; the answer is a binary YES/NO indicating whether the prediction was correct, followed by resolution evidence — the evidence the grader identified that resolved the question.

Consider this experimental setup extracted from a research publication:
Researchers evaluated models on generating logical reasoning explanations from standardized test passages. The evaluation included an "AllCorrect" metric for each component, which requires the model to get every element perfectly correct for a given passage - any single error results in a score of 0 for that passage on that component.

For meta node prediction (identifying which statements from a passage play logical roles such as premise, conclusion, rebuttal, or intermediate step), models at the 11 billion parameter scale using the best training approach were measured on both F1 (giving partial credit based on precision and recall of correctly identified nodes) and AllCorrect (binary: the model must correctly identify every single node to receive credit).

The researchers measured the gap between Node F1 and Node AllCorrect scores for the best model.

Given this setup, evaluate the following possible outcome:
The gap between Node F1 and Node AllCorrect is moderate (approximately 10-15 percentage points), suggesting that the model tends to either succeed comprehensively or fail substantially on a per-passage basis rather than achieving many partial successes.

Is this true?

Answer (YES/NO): NO